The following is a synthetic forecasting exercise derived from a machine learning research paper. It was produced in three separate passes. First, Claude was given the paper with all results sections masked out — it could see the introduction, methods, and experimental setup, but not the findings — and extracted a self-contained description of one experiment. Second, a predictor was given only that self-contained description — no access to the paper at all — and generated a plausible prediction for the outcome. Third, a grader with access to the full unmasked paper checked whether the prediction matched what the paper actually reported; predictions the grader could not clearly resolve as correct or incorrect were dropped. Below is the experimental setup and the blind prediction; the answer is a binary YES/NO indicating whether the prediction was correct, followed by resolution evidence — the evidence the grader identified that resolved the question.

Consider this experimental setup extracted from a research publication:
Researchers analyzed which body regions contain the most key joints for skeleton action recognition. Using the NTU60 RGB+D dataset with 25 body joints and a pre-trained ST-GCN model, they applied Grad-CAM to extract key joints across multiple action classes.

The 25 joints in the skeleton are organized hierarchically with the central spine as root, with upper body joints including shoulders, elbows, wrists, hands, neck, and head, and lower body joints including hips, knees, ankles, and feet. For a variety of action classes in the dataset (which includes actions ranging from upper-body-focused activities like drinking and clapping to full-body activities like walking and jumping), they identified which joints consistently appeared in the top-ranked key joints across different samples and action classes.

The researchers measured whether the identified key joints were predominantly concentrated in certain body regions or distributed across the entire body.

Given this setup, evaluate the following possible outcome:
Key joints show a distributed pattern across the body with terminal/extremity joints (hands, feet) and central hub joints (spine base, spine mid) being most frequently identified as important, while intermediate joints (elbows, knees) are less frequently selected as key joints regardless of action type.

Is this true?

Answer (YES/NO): NO